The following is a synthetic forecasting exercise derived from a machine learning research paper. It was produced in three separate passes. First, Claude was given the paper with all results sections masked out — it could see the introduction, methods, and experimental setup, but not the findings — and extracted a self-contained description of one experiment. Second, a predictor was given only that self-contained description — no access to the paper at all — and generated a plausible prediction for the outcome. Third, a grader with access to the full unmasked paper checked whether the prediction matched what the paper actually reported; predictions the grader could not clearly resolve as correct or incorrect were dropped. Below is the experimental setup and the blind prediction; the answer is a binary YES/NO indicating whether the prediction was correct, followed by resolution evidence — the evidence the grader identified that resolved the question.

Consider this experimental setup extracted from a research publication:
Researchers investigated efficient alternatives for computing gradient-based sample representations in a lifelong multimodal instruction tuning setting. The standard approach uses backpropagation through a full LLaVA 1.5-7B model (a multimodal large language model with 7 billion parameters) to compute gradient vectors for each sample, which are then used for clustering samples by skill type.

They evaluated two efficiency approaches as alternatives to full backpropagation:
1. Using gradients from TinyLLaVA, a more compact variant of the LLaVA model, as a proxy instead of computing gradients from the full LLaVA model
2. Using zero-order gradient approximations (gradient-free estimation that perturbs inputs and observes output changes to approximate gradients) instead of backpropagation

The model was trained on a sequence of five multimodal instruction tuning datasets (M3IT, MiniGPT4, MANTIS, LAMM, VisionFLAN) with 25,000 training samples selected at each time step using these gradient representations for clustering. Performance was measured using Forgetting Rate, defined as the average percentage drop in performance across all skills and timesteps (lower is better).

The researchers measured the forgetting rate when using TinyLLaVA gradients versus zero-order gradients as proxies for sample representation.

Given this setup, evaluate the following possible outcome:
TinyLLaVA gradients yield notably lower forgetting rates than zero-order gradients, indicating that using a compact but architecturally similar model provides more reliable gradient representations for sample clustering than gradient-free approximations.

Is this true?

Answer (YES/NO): NO